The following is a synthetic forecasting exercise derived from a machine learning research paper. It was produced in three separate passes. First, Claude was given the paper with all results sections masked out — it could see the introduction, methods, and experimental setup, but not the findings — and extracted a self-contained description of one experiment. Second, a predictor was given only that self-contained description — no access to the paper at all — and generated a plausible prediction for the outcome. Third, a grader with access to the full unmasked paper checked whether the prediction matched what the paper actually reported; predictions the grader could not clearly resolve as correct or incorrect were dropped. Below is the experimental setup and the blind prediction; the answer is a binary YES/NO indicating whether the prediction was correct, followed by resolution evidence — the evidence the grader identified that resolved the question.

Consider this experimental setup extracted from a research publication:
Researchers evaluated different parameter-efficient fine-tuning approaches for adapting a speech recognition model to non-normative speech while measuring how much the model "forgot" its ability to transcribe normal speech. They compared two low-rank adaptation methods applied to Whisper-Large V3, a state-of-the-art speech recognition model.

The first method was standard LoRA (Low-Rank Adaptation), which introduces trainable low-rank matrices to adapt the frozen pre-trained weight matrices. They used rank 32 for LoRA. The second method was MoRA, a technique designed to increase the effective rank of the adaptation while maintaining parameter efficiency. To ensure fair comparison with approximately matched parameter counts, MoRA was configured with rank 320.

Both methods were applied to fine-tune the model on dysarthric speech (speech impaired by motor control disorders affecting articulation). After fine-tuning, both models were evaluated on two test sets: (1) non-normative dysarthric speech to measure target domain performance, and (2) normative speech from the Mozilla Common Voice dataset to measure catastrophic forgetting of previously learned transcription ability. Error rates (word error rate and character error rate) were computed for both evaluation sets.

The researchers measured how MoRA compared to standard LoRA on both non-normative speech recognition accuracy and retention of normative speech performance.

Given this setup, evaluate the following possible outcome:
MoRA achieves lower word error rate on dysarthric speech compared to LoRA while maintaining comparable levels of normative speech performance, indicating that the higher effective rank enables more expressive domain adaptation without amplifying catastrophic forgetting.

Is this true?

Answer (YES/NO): NO